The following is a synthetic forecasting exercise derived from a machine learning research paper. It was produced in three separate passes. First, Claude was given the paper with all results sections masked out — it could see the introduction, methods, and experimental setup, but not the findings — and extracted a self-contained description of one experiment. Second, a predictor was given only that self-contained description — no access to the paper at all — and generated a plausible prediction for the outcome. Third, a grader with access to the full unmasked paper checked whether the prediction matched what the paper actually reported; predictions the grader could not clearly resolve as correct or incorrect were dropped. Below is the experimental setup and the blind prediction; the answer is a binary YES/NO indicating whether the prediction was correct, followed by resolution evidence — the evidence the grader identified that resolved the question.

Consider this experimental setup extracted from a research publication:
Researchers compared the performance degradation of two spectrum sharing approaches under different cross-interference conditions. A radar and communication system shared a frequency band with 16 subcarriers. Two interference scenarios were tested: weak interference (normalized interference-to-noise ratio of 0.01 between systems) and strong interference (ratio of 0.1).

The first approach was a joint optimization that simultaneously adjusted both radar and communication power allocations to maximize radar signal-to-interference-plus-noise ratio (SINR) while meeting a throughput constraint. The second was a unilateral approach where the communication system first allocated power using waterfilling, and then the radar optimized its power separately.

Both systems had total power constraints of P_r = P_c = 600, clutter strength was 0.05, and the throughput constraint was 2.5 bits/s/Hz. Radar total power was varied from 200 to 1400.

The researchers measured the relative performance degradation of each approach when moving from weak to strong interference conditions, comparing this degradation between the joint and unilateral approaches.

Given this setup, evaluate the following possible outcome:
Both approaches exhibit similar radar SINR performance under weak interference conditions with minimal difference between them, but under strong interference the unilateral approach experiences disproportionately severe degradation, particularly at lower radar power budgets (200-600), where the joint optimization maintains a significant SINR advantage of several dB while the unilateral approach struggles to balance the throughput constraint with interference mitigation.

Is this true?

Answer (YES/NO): NO